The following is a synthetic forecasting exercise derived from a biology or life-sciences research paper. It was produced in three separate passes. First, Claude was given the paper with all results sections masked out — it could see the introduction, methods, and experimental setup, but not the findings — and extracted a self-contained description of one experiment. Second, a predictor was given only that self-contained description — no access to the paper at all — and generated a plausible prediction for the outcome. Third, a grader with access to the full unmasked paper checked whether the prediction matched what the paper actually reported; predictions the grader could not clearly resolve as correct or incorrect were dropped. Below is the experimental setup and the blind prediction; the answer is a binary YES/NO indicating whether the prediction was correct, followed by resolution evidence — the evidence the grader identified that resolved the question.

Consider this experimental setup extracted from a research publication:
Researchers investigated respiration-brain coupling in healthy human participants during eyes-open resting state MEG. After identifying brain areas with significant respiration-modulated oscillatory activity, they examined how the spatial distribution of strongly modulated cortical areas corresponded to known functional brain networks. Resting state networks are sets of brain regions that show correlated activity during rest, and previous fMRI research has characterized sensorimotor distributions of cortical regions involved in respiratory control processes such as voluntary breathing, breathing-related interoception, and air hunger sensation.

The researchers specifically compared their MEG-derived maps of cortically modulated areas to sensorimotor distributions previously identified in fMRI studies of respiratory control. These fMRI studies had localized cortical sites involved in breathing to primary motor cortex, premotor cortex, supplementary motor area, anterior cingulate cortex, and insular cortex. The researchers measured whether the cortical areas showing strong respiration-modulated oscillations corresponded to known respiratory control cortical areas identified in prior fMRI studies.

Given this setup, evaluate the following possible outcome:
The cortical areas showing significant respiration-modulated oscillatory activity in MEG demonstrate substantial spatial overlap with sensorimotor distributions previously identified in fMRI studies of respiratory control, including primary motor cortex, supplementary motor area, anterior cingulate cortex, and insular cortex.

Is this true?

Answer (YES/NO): YES